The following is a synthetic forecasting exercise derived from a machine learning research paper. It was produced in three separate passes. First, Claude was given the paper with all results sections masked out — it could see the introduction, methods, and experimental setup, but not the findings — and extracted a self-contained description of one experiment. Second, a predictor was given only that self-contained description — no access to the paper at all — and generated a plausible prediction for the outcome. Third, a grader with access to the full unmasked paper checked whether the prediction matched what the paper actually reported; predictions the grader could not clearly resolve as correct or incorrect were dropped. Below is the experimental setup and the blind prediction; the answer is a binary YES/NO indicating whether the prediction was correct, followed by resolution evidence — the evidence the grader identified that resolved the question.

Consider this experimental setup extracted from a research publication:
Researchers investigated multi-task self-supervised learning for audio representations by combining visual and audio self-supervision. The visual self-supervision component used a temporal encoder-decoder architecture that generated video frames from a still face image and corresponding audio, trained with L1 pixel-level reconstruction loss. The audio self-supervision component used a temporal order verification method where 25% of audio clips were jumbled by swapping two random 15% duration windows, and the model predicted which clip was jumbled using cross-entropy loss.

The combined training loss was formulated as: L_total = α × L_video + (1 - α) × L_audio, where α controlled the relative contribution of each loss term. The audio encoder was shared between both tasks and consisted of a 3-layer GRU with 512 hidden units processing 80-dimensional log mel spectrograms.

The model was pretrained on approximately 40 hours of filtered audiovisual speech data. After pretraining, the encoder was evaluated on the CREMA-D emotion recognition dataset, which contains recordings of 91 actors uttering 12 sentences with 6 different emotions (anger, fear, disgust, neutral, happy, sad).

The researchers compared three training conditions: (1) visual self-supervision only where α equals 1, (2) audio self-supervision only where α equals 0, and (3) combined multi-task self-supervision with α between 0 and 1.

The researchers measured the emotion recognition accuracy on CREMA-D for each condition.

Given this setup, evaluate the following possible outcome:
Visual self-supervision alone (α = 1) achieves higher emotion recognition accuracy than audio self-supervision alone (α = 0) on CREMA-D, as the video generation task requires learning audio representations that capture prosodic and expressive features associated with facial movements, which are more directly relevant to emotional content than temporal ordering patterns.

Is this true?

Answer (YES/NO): YES